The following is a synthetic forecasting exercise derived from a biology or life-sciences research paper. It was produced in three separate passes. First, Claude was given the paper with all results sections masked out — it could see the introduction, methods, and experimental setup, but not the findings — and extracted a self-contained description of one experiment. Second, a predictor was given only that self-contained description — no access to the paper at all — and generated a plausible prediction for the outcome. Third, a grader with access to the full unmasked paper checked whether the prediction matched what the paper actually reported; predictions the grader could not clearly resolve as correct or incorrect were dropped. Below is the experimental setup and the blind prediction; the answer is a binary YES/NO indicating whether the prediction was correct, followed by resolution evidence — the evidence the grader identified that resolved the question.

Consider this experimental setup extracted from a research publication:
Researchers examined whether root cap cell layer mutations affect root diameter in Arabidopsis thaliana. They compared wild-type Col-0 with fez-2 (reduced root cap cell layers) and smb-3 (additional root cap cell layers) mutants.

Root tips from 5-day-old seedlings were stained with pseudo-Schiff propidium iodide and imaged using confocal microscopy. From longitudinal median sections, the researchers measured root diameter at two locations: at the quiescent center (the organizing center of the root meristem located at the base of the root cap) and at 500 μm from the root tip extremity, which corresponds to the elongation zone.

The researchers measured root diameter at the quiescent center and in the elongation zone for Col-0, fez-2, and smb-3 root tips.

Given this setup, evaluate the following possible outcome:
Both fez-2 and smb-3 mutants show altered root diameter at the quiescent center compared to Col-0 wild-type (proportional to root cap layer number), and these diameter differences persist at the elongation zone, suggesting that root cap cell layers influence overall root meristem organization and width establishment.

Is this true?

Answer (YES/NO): NO